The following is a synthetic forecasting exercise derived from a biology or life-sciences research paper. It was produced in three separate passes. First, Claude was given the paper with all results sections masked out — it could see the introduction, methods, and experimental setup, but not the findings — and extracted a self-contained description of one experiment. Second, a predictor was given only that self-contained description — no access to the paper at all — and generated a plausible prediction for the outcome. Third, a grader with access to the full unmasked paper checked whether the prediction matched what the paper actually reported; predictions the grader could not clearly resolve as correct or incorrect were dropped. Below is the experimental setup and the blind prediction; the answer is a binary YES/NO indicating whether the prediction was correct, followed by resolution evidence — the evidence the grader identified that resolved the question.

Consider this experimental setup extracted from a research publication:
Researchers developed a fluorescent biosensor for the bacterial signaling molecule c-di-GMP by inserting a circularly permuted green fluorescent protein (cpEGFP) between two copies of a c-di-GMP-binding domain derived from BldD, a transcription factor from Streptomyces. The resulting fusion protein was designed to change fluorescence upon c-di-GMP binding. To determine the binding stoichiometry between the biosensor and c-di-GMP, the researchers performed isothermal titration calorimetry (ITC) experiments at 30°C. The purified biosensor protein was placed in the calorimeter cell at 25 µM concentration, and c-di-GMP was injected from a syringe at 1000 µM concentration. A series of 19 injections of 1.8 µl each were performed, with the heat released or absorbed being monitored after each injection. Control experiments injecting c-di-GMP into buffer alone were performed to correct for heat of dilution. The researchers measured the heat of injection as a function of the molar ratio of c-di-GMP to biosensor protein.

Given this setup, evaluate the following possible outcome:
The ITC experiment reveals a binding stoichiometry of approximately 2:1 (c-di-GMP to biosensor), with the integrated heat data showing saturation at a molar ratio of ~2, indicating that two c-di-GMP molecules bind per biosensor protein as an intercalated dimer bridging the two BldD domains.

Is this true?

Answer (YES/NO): NO